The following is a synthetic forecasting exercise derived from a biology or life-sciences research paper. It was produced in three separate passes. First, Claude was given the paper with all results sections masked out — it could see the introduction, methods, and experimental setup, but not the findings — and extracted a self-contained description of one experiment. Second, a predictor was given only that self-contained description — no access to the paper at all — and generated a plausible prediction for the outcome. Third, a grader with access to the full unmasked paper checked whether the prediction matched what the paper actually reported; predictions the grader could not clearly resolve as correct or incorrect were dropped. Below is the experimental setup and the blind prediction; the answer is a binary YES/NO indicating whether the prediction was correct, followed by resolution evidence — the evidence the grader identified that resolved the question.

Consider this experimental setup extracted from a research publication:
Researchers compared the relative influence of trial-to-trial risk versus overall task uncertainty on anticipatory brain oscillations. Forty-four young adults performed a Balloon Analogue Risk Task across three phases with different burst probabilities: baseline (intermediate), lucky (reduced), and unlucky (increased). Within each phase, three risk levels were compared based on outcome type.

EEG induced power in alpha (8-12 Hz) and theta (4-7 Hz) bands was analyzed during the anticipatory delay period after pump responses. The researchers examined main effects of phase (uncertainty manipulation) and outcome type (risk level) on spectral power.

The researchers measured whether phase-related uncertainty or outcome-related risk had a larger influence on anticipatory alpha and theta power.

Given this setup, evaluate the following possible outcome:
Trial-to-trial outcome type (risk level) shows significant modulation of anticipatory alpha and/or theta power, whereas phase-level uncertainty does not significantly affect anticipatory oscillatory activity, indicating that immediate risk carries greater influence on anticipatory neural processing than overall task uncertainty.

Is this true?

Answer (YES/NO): YES